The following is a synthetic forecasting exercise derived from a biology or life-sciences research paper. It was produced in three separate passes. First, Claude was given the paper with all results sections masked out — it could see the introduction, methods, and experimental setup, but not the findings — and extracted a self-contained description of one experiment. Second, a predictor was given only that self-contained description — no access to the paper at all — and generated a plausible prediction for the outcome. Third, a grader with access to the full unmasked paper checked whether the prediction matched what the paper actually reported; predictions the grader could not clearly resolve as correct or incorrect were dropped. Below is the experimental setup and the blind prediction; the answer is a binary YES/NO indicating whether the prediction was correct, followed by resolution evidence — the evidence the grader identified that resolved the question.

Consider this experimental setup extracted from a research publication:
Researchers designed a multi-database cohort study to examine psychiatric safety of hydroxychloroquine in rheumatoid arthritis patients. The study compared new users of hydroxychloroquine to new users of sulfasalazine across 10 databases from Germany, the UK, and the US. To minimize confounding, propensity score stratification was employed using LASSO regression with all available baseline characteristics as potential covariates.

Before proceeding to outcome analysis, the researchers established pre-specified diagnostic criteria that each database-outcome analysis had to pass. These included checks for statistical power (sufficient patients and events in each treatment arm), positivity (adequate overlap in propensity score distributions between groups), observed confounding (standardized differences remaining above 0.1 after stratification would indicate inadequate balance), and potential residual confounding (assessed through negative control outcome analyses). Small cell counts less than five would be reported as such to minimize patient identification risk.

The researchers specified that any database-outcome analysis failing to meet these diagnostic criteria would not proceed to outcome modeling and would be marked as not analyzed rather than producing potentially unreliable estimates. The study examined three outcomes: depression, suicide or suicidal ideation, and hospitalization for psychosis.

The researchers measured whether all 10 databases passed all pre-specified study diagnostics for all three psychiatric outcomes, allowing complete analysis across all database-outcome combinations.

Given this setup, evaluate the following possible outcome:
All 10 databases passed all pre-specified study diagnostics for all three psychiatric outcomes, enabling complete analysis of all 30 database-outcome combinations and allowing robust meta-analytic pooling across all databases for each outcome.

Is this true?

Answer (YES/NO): NO